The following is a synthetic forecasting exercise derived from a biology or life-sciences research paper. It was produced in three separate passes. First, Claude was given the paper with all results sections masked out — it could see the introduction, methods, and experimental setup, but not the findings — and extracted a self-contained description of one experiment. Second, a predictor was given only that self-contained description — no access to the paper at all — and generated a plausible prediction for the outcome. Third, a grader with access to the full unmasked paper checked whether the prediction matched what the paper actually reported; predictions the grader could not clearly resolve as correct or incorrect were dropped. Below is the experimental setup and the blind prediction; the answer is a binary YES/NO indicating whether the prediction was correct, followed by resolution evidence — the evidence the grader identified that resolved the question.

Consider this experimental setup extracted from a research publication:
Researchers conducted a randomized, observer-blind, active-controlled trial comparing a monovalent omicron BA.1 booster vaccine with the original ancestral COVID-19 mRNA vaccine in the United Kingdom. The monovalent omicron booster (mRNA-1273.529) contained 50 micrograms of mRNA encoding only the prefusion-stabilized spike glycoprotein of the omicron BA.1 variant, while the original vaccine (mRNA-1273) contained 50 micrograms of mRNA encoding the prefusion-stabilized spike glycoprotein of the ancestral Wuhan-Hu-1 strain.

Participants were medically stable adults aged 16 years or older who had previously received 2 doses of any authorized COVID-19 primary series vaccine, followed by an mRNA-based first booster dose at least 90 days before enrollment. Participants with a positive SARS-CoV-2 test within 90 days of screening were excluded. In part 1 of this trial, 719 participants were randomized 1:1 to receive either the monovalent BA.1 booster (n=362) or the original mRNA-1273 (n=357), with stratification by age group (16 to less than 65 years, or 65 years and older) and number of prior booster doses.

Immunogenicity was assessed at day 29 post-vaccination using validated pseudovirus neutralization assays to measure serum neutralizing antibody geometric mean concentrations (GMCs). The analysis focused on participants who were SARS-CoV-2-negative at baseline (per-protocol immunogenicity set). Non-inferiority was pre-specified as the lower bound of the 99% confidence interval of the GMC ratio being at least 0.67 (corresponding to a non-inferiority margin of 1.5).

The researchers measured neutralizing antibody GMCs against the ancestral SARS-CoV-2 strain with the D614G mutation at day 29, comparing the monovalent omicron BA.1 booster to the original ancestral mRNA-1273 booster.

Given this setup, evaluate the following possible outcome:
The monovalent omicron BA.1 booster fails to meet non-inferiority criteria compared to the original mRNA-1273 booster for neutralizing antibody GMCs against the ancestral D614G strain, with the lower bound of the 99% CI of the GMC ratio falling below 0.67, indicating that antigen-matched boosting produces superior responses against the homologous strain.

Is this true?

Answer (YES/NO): NO